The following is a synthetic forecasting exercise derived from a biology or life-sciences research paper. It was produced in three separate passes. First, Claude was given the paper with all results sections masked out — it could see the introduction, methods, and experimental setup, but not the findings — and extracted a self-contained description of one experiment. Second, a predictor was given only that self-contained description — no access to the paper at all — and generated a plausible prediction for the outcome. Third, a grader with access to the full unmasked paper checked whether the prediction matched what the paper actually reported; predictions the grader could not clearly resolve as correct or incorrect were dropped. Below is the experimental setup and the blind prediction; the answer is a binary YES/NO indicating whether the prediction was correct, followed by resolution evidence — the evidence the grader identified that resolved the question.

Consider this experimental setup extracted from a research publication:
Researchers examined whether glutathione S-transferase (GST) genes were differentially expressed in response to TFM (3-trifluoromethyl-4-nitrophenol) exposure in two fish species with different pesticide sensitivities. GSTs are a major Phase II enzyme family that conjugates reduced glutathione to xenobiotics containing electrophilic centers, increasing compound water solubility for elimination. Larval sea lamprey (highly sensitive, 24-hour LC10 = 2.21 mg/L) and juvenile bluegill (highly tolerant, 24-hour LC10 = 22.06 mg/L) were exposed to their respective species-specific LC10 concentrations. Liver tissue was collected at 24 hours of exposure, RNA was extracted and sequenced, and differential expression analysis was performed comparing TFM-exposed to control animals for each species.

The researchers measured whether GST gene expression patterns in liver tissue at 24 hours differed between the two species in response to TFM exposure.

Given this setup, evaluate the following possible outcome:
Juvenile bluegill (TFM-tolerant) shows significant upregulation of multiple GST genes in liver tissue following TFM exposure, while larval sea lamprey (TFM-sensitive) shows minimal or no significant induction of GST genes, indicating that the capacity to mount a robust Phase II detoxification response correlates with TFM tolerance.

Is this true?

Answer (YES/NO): NO